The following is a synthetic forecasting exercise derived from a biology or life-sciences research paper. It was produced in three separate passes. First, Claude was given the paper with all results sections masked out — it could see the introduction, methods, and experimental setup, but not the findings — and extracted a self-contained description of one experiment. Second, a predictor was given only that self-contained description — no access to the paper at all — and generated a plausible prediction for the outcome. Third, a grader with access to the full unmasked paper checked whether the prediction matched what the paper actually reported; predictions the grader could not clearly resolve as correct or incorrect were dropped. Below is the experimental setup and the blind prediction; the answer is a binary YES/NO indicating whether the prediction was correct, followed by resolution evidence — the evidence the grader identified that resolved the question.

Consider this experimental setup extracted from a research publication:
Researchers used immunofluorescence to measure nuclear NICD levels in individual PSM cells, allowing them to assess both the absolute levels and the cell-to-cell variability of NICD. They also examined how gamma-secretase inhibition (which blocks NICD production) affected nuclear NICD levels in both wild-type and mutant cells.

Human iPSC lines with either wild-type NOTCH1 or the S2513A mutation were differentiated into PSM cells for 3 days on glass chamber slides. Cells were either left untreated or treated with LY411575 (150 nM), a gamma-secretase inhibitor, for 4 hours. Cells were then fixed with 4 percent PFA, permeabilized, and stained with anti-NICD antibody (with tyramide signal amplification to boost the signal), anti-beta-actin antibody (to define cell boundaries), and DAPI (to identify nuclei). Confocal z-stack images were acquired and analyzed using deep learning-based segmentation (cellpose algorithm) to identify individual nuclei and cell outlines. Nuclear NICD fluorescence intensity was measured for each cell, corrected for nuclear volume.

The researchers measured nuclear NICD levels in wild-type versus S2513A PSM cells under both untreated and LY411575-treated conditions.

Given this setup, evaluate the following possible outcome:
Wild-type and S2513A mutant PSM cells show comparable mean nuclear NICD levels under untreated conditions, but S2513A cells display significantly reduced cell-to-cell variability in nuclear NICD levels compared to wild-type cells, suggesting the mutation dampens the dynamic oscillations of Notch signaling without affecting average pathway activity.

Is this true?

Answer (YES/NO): NO